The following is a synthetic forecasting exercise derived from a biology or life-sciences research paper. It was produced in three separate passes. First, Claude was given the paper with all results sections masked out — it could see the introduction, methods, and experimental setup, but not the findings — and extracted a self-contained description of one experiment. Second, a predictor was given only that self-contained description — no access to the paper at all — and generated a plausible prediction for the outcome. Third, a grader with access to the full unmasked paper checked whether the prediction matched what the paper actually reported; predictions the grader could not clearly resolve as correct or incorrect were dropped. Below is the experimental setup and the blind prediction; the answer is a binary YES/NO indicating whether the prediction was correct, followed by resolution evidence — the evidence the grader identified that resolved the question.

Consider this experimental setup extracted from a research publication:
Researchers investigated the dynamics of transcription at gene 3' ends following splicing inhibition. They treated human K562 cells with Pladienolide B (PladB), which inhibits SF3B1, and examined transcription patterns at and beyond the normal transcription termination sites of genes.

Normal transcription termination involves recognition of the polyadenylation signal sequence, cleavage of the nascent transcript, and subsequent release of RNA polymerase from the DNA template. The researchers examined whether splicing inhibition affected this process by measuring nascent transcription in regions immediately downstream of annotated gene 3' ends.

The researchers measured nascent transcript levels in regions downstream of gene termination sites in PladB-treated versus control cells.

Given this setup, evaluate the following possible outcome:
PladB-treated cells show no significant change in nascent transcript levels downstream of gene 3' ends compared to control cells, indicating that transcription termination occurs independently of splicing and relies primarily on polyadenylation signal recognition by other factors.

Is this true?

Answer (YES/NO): NO